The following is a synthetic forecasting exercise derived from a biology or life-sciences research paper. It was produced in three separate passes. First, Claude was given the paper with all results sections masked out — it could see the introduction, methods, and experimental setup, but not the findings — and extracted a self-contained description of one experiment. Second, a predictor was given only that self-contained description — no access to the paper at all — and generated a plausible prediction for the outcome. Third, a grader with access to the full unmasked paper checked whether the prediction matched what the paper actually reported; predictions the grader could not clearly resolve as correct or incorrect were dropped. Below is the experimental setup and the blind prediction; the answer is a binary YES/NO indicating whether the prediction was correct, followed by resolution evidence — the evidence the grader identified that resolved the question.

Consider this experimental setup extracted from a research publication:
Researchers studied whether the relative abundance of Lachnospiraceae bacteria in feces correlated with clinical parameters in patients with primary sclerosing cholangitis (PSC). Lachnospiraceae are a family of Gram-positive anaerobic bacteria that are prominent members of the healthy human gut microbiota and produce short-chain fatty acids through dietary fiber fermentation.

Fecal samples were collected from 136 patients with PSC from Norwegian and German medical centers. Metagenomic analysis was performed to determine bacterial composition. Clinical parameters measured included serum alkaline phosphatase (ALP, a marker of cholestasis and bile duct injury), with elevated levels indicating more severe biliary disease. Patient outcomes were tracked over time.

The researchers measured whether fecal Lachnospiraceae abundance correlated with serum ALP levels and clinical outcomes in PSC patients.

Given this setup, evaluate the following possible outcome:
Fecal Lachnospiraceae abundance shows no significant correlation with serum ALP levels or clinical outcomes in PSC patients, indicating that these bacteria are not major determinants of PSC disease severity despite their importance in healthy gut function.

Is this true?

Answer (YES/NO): NO